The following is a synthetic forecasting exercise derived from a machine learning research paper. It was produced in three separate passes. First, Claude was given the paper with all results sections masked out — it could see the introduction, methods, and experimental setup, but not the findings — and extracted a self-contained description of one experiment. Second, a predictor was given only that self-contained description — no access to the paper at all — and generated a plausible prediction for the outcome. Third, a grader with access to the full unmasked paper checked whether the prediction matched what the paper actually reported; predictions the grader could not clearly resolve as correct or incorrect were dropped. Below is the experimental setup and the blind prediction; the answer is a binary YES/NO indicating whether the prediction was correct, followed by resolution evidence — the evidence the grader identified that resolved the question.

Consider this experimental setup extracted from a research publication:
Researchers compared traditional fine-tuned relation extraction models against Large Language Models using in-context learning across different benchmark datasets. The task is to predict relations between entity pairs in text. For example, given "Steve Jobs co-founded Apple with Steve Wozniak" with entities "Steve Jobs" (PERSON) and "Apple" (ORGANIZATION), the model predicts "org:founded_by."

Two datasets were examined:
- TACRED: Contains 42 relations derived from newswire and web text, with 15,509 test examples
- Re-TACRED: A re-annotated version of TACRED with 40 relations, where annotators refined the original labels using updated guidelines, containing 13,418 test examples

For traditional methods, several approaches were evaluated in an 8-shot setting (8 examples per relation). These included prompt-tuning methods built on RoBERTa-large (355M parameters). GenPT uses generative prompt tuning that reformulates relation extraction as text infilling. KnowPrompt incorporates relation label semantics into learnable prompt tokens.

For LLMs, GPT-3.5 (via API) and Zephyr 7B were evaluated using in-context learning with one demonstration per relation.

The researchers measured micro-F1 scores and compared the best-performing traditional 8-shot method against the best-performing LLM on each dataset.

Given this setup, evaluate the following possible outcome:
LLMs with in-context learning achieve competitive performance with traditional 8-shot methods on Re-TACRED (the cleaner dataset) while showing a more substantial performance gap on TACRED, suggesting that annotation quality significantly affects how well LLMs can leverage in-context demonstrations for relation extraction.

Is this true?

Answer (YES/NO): NO